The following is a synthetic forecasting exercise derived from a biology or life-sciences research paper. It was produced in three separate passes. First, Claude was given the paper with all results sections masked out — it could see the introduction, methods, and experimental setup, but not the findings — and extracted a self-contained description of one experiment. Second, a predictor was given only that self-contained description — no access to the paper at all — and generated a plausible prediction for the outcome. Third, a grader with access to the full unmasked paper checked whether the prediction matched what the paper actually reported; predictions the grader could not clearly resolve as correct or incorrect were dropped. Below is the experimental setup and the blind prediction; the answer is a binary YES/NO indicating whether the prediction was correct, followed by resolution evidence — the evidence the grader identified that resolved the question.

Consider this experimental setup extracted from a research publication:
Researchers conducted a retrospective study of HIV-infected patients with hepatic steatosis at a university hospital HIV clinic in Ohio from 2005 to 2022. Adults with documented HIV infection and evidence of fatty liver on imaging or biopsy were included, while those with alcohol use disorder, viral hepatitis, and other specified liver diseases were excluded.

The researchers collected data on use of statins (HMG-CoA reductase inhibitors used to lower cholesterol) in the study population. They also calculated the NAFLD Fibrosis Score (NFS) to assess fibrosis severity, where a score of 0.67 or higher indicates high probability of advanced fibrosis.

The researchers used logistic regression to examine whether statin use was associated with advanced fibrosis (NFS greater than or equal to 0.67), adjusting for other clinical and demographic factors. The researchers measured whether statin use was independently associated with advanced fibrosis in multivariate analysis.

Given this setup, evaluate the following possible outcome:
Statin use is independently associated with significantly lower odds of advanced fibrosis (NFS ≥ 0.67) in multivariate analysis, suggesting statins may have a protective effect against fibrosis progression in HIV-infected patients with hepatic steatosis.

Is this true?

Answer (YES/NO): NO